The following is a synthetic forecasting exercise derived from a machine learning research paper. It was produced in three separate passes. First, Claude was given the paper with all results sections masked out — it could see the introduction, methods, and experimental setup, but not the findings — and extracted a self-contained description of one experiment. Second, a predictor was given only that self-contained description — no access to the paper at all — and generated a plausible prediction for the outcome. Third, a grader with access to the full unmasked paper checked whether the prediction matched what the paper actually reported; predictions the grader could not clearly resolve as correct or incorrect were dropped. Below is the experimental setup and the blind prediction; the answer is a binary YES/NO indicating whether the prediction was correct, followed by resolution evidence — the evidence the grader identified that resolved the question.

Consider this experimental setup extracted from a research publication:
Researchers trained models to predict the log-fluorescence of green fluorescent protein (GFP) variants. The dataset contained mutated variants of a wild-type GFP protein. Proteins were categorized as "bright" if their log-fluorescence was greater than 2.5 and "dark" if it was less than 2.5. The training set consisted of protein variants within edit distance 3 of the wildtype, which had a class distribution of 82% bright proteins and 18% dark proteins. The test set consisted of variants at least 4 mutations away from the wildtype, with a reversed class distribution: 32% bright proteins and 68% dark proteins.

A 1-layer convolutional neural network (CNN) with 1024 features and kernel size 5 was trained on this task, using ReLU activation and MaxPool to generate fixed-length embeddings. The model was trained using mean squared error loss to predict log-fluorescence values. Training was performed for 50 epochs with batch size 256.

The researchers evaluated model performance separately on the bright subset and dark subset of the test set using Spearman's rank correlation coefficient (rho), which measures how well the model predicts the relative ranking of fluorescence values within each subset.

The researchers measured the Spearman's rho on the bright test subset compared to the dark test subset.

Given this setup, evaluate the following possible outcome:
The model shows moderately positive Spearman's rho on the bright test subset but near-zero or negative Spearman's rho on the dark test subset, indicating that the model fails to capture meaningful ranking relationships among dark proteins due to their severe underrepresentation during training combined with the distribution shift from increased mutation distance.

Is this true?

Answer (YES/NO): YES